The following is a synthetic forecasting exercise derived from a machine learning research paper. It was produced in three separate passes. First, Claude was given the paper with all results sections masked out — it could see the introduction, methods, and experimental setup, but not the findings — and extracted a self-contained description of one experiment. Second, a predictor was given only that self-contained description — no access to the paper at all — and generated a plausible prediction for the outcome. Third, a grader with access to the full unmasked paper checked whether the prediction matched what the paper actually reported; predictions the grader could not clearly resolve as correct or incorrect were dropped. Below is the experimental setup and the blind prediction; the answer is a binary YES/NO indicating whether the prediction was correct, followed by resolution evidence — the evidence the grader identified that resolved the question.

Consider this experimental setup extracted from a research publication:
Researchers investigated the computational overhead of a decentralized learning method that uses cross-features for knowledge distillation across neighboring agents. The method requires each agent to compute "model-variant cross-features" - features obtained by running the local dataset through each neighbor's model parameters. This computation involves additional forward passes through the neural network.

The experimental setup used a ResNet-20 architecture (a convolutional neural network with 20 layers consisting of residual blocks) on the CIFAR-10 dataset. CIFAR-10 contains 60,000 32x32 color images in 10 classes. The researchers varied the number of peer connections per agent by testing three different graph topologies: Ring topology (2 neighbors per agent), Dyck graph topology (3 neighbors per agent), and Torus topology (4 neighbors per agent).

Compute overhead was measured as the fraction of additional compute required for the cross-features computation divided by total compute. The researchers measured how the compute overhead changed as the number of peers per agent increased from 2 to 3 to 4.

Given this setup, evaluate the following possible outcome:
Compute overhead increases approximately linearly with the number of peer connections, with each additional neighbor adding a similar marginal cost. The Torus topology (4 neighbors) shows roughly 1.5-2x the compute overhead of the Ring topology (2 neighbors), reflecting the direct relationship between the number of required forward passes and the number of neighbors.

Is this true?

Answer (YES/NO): NO